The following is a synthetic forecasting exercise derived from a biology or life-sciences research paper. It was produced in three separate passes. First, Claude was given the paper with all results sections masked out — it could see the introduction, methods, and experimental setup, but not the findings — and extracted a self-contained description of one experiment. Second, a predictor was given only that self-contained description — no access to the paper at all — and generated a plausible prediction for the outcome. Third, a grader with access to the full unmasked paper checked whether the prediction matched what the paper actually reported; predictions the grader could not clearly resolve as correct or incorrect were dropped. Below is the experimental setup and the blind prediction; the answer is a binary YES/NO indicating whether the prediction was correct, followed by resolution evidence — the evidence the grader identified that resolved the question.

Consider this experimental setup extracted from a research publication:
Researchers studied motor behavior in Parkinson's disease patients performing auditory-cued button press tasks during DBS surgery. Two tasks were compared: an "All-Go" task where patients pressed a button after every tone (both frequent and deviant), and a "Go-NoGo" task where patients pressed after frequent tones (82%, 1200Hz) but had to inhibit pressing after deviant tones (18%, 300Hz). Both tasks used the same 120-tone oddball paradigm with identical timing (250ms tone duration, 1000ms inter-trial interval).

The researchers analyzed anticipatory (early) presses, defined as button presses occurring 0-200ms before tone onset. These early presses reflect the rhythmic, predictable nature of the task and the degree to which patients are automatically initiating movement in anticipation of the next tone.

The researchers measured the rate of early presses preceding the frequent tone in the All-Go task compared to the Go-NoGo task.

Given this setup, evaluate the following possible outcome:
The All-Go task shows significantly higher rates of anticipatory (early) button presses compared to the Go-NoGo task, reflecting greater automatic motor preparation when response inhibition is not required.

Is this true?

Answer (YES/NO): YES